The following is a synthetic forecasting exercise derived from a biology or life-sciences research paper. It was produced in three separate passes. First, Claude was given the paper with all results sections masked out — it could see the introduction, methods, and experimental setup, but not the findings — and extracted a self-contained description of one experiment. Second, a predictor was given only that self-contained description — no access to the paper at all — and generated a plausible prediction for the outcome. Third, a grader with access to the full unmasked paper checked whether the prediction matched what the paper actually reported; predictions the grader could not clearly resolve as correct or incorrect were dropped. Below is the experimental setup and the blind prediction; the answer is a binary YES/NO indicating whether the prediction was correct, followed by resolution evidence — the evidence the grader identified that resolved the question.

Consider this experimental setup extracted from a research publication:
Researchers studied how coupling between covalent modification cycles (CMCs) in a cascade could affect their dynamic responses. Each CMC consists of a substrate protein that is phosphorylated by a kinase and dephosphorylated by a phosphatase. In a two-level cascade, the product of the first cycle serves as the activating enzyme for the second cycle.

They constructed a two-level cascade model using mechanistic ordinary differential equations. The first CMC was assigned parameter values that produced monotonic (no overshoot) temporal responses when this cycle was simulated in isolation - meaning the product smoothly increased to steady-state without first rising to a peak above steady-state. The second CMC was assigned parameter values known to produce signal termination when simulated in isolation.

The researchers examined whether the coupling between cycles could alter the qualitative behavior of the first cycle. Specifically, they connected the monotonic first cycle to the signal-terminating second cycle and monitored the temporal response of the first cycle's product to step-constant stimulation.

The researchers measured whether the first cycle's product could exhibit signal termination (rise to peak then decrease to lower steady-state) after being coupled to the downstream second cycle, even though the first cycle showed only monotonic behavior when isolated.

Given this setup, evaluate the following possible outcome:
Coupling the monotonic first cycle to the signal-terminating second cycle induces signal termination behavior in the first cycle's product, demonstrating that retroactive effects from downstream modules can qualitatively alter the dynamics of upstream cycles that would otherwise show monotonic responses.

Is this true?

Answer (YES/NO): YES